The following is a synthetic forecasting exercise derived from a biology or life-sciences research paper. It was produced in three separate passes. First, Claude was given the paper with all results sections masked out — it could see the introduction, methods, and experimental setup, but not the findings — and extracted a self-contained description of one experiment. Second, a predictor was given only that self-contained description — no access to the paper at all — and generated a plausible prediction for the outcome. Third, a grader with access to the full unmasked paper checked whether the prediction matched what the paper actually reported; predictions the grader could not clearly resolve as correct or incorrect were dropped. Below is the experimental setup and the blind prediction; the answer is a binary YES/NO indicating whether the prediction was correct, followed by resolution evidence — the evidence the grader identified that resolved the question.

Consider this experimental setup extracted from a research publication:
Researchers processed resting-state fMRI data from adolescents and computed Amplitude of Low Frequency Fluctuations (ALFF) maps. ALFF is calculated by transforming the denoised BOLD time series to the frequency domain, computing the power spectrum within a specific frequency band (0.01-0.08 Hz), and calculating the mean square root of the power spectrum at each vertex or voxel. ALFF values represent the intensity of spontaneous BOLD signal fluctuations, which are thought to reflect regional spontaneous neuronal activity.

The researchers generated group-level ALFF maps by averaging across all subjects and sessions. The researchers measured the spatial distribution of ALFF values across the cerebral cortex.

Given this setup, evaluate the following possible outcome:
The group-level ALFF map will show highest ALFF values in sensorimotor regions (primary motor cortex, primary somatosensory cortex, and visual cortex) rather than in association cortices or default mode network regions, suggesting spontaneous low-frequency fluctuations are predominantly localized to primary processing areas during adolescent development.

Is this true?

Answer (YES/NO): NO